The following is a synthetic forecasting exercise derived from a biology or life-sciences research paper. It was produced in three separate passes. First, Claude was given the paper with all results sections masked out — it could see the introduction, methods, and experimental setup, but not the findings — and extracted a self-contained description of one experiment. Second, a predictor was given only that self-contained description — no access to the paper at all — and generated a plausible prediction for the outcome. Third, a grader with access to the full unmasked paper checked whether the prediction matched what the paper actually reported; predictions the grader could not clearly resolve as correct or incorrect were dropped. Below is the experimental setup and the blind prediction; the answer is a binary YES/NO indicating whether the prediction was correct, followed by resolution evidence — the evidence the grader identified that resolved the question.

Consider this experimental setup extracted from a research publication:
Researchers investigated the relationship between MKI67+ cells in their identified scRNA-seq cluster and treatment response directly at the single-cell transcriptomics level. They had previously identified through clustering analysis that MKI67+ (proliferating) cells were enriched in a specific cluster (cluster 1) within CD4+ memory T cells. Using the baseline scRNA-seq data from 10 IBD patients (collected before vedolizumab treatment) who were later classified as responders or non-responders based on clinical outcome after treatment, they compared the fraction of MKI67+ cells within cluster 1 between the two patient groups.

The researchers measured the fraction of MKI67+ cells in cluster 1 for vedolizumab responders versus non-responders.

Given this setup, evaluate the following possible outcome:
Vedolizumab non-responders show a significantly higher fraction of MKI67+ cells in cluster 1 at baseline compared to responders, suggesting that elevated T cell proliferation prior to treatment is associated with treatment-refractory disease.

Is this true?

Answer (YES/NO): YES